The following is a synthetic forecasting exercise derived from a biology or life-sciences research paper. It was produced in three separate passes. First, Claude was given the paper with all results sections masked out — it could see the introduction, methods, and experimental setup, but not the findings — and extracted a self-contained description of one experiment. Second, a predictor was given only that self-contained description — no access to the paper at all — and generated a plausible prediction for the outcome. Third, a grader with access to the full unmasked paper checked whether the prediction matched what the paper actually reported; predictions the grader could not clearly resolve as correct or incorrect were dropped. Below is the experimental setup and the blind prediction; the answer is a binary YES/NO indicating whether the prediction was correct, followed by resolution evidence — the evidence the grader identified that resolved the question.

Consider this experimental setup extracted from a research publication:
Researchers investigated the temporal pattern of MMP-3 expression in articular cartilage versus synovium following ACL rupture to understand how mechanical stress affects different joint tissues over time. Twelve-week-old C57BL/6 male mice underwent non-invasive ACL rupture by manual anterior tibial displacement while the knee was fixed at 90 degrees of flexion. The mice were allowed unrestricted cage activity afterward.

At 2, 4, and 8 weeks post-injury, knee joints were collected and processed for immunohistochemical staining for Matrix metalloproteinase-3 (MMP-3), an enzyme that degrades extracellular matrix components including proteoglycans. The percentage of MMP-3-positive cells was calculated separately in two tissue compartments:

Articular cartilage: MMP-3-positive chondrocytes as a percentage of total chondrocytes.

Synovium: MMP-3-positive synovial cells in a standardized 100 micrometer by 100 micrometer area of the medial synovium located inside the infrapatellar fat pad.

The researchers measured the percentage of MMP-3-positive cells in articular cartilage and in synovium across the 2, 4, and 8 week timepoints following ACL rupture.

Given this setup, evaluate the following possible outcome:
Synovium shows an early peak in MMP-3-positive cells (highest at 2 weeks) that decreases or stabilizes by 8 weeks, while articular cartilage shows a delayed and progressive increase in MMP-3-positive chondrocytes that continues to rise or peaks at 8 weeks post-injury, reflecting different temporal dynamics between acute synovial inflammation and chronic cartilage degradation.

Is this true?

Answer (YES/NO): NO